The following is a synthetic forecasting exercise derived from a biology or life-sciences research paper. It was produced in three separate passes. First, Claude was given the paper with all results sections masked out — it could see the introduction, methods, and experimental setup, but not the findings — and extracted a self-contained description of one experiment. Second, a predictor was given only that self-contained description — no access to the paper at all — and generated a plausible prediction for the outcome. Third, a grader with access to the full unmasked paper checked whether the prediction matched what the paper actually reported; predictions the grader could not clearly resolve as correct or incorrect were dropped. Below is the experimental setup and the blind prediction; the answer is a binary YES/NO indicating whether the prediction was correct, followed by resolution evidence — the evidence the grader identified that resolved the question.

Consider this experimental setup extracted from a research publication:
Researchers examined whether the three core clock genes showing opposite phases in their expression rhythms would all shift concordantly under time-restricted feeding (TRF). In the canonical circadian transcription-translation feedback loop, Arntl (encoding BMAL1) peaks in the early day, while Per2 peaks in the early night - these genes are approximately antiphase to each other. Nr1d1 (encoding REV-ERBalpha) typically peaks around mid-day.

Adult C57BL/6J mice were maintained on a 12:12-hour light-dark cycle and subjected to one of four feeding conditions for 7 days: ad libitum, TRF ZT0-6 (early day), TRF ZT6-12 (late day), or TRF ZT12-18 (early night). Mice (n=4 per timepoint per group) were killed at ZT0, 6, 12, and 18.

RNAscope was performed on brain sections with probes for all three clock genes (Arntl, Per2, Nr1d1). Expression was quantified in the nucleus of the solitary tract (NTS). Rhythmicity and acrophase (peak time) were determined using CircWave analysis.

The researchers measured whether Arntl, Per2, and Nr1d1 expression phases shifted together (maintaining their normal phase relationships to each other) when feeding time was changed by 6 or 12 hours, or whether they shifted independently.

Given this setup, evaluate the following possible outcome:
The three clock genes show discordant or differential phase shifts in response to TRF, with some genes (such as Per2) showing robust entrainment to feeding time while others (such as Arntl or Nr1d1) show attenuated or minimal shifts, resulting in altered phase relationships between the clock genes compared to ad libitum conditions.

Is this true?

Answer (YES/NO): NO